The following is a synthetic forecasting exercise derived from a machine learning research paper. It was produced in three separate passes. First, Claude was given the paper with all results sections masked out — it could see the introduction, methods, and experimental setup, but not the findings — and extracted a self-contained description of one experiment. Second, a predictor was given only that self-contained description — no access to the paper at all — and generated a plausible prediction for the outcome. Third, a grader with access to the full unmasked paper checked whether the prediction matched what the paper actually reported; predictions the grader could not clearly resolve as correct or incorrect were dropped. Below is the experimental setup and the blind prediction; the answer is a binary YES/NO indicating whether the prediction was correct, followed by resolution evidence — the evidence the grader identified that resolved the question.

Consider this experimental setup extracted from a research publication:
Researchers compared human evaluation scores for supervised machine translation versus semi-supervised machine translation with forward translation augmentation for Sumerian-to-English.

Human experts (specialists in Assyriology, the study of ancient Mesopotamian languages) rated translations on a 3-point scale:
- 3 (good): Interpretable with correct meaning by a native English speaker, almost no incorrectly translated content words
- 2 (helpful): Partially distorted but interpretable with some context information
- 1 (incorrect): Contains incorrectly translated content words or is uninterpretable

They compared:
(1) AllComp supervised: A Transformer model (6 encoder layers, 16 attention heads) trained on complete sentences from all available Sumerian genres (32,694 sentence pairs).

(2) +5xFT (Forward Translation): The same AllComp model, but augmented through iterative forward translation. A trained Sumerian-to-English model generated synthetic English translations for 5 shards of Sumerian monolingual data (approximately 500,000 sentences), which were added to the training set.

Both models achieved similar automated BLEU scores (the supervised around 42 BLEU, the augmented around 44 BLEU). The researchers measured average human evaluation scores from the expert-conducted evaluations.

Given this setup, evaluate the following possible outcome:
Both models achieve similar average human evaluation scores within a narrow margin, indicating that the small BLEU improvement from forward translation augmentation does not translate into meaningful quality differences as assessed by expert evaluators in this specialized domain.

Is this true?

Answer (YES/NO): YES